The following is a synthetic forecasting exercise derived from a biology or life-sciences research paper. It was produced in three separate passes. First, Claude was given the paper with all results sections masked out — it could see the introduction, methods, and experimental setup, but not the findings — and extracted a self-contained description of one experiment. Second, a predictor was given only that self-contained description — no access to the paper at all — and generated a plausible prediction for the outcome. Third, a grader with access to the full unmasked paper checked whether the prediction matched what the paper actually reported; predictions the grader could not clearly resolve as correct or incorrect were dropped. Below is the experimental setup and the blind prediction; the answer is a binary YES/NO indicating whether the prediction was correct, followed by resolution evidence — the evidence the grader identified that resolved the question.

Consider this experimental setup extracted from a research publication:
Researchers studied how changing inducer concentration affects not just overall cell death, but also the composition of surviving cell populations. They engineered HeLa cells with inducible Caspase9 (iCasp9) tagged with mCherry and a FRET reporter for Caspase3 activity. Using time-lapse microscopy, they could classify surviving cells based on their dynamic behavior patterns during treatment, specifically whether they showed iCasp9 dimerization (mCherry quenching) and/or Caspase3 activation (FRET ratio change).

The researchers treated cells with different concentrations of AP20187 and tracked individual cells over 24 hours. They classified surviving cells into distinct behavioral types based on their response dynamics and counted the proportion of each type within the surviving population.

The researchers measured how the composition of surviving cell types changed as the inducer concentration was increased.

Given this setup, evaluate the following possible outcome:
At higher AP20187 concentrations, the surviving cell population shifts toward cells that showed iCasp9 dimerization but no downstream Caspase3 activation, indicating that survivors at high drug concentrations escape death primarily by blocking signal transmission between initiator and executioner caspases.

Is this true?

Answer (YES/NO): NO